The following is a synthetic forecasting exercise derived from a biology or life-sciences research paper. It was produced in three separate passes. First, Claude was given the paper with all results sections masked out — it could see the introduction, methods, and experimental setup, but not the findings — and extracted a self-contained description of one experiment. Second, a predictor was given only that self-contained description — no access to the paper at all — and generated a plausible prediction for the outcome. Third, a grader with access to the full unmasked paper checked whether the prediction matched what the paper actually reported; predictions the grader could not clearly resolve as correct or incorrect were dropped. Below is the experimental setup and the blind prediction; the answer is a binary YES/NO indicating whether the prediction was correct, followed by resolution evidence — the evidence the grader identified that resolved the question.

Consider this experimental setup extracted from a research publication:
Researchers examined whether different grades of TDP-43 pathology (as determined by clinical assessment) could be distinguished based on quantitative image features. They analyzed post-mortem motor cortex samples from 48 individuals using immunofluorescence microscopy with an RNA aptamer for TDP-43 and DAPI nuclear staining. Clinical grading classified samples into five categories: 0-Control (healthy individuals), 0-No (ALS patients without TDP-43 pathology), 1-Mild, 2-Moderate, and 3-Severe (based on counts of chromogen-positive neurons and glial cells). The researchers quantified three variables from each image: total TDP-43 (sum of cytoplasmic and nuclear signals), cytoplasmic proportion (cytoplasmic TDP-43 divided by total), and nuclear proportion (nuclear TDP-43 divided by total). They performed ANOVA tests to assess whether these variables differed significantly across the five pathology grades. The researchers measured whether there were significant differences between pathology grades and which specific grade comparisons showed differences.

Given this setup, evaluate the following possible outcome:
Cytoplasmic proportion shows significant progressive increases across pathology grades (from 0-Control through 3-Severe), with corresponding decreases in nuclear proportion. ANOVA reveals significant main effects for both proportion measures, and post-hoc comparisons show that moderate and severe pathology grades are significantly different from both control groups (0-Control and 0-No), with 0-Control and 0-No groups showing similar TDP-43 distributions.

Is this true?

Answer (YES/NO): NO